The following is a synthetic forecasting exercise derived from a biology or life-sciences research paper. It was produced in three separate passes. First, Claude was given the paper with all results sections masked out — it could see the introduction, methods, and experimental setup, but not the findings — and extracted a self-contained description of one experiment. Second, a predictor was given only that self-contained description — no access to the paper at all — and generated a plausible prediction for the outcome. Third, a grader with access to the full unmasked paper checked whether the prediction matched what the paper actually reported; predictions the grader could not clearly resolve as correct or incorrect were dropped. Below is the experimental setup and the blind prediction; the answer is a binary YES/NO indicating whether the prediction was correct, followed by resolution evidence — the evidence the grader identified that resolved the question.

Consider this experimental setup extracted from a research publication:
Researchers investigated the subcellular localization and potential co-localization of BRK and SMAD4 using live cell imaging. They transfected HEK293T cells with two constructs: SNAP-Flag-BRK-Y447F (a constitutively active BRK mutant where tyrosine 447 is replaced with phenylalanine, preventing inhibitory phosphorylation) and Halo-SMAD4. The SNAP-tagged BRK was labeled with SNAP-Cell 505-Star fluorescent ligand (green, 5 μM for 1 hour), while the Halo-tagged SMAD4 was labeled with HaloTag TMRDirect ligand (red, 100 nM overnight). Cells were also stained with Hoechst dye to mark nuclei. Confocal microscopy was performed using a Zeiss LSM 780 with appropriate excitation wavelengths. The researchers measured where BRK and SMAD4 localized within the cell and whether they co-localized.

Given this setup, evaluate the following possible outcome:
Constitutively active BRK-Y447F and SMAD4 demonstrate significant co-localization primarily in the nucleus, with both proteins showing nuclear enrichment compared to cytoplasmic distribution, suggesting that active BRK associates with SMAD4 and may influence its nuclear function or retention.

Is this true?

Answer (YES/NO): NO